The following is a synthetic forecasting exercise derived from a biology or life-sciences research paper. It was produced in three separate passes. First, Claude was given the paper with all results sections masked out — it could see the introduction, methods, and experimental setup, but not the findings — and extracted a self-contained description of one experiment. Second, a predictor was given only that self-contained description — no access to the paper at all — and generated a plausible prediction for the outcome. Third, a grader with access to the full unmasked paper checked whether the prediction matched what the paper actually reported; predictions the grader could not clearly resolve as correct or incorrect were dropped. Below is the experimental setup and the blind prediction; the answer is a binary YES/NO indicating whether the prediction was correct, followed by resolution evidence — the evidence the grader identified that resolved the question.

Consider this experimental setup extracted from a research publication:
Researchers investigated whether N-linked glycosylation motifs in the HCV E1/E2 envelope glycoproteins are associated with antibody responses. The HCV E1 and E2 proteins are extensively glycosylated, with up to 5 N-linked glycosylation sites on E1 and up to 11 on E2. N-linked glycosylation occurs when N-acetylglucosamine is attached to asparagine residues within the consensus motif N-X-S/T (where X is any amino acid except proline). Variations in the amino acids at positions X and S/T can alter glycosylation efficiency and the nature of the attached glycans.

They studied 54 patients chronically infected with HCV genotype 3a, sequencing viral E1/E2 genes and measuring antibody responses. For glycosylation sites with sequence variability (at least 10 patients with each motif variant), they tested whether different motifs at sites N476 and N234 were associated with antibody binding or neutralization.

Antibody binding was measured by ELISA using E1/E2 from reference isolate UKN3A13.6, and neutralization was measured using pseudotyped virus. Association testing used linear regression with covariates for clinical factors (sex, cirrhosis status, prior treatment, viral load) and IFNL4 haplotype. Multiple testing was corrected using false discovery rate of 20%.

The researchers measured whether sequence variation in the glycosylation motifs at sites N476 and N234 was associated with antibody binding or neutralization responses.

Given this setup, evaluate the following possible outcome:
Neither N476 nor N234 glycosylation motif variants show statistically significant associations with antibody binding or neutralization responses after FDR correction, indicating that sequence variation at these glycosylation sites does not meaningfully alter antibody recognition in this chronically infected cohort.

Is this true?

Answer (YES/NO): NO